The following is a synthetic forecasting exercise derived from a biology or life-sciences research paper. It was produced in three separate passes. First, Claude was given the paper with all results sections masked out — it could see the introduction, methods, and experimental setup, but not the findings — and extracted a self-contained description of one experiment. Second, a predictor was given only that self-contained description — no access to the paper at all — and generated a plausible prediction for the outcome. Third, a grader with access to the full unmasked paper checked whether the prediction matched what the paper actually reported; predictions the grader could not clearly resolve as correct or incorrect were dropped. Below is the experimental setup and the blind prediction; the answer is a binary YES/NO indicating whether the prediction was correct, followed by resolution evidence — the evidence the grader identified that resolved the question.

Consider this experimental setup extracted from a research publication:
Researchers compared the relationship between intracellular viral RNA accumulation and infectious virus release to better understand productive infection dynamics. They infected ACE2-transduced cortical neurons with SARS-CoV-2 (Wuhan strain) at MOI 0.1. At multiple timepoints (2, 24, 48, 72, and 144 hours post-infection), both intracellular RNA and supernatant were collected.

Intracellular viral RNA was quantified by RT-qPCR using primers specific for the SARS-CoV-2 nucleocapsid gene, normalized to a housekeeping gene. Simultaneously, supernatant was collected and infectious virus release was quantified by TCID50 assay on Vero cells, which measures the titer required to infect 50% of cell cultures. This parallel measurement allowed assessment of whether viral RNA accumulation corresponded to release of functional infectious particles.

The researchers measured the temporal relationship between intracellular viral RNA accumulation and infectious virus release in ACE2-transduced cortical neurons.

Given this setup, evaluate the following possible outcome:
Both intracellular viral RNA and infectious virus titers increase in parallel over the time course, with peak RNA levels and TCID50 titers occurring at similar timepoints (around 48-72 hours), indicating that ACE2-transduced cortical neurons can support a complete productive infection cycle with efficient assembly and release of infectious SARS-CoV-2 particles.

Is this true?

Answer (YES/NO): NO